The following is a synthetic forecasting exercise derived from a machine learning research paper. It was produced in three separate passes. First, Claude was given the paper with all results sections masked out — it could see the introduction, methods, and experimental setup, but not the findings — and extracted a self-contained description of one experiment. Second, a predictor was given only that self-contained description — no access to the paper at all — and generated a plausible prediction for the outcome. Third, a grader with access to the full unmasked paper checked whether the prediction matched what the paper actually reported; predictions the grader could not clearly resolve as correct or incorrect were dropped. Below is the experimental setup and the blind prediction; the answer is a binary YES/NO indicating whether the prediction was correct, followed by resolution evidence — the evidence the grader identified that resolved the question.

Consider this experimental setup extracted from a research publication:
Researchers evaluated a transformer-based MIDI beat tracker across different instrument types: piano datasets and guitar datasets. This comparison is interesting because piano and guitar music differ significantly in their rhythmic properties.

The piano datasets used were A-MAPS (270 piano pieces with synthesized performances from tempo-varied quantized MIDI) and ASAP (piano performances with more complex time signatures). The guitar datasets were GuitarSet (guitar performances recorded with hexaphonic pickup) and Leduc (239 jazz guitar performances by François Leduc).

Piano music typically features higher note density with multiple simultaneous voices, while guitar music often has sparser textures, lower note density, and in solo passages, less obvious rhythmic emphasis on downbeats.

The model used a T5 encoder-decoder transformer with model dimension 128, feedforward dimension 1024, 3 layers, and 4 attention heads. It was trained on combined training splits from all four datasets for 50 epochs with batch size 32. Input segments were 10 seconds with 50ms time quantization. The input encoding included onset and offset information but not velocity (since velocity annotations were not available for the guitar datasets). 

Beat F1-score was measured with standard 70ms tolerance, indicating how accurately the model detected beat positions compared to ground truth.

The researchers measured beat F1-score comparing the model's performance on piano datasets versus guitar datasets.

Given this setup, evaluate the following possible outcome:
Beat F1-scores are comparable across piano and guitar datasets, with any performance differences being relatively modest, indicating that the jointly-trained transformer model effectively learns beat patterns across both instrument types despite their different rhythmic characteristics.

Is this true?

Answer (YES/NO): NO